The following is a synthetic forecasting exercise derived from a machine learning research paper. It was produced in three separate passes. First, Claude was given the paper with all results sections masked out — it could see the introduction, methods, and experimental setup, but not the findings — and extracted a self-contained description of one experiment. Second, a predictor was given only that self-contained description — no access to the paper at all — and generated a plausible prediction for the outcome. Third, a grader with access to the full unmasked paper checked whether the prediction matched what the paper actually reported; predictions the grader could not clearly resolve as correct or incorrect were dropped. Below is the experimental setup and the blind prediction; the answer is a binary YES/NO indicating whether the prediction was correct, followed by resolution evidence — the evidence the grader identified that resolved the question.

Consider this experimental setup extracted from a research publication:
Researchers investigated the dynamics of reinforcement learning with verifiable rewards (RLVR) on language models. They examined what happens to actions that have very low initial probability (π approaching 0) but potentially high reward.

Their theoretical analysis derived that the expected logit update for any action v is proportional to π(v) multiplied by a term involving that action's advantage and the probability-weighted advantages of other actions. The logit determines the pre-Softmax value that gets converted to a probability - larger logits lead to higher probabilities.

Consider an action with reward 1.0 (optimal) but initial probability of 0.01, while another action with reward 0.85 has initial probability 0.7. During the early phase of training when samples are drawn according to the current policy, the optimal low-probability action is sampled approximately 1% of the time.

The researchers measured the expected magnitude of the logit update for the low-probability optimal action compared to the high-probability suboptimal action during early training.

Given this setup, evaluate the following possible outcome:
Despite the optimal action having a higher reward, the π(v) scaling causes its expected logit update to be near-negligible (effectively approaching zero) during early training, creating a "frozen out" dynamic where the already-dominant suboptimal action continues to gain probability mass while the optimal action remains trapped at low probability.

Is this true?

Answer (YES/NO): YES